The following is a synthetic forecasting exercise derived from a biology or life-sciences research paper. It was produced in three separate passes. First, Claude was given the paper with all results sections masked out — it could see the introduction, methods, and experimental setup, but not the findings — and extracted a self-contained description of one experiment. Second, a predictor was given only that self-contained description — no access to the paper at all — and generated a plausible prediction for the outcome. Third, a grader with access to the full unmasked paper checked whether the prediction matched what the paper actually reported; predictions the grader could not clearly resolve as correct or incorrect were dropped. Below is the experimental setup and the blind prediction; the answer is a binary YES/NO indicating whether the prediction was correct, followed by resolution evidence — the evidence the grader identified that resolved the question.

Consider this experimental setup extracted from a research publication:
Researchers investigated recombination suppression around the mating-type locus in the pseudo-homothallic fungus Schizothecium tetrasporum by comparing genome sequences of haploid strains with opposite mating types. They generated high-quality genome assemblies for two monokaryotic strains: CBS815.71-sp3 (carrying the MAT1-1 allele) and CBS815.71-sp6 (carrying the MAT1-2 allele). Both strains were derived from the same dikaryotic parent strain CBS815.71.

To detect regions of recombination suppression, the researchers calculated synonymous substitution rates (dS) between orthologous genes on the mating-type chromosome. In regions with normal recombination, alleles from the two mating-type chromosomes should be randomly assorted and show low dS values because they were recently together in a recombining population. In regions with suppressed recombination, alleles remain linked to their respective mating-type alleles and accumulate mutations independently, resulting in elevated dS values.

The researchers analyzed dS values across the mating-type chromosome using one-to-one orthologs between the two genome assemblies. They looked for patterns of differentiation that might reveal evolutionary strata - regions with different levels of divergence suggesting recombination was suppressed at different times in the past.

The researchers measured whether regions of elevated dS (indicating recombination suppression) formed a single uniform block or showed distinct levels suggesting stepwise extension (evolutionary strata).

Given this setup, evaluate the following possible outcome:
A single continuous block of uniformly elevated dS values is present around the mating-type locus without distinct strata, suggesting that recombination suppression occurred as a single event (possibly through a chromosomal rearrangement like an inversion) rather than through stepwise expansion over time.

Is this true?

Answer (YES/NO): NO